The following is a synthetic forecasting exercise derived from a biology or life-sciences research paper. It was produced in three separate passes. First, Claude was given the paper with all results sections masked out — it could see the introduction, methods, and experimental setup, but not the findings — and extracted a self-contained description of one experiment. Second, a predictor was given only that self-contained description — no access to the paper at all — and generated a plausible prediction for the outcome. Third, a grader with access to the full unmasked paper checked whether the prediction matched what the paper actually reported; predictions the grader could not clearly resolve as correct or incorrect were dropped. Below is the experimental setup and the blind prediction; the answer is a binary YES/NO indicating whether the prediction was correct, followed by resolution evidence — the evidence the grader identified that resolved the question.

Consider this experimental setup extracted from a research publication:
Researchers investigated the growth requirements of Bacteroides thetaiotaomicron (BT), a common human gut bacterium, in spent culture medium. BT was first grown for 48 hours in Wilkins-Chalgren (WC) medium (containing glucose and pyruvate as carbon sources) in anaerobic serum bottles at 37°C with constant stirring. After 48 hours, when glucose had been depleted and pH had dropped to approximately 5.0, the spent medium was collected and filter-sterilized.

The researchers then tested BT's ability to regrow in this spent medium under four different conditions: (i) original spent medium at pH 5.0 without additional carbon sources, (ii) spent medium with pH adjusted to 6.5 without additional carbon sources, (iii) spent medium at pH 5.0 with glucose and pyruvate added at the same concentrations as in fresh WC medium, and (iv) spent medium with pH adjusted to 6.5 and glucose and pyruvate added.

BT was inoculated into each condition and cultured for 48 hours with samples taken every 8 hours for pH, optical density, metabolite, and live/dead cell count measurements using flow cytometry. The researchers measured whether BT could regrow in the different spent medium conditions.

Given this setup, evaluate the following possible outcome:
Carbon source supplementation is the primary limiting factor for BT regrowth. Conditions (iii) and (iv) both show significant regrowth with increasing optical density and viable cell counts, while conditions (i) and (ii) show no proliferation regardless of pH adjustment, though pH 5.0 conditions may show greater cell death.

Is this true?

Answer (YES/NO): NO